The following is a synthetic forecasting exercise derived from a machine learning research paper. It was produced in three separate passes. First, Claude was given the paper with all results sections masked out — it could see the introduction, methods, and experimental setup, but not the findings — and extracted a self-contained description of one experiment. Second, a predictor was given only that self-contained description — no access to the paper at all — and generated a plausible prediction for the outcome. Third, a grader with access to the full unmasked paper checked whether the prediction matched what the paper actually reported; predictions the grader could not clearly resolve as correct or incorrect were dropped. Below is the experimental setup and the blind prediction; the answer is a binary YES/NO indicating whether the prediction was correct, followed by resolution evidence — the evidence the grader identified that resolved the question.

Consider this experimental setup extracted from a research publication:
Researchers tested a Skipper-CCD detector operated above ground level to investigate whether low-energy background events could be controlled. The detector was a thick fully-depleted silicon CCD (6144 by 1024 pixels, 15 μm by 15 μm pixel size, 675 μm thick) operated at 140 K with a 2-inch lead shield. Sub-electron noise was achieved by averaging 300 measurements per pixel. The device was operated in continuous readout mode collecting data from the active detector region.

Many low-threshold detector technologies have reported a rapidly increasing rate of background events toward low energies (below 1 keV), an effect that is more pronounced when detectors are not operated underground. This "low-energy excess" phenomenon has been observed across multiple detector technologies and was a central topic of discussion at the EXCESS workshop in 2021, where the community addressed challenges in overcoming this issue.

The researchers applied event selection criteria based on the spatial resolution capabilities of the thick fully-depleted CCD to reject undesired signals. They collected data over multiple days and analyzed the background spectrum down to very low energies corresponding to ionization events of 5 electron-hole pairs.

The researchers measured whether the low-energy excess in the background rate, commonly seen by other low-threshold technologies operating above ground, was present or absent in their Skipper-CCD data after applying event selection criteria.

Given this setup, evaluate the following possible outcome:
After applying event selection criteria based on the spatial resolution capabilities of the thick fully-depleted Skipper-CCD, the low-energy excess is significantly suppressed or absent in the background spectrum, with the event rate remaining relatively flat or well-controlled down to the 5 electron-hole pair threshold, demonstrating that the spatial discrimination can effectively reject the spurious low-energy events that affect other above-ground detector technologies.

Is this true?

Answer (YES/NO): YES